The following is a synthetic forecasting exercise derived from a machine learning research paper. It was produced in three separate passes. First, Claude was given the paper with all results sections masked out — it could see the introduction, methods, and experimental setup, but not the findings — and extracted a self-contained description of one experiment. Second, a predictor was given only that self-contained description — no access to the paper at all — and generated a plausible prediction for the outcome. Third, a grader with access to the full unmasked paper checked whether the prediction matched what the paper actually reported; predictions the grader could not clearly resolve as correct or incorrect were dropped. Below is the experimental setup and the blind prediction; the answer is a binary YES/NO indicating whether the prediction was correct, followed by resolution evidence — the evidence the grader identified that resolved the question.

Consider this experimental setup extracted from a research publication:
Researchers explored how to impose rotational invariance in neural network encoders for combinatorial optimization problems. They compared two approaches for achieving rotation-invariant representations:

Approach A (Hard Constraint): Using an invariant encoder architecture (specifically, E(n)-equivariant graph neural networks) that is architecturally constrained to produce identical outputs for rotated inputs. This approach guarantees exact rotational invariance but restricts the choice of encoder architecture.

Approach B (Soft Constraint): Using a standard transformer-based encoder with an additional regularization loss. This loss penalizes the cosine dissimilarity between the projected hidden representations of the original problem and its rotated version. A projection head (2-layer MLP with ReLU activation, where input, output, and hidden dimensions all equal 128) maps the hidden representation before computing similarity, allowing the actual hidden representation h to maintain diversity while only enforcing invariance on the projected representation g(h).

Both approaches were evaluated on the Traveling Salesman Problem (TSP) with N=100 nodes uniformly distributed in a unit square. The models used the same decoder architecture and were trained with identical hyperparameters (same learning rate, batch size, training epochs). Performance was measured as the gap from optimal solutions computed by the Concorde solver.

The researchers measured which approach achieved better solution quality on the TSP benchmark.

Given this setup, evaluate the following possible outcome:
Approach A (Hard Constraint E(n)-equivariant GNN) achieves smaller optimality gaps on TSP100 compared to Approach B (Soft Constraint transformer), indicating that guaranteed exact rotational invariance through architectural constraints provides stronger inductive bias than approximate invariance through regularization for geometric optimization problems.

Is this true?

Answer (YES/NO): NO